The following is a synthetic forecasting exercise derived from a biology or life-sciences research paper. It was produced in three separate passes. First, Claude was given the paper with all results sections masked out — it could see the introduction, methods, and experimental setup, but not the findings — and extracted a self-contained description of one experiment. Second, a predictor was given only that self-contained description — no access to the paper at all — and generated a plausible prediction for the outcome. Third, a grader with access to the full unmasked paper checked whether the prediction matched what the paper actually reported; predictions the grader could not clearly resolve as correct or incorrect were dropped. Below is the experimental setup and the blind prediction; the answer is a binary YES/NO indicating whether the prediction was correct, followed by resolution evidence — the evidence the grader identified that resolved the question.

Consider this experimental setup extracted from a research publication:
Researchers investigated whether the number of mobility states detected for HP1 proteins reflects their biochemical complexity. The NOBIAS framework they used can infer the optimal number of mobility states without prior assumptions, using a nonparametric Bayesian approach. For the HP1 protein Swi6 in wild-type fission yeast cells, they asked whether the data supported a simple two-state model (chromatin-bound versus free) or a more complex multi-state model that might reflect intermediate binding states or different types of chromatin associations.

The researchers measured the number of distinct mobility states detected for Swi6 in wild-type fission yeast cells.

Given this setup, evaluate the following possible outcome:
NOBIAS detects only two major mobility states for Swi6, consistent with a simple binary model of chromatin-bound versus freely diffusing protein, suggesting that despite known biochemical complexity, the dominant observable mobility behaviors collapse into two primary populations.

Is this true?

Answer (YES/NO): NO